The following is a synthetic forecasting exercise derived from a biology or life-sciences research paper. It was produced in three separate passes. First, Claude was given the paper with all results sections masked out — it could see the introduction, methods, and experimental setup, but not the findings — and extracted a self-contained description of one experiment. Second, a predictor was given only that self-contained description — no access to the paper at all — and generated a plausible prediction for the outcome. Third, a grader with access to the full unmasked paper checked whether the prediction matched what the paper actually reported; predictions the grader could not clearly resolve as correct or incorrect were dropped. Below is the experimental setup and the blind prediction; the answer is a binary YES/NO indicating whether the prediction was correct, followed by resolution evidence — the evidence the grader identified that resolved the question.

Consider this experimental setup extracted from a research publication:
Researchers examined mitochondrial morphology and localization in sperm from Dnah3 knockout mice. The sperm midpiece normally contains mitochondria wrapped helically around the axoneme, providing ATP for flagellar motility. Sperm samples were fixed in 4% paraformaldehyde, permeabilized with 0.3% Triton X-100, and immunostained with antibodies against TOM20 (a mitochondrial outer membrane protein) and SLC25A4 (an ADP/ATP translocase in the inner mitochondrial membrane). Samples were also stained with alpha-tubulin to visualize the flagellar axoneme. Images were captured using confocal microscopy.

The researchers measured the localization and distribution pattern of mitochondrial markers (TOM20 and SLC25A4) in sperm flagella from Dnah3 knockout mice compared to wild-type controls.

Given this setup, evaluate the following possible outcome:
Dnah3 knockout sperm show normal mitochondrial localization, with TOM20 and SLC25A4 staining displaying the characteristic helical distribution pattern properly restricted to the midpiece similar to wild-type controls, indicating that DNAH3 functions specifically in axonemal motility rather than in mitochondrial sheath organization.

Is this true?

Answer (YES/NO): NO